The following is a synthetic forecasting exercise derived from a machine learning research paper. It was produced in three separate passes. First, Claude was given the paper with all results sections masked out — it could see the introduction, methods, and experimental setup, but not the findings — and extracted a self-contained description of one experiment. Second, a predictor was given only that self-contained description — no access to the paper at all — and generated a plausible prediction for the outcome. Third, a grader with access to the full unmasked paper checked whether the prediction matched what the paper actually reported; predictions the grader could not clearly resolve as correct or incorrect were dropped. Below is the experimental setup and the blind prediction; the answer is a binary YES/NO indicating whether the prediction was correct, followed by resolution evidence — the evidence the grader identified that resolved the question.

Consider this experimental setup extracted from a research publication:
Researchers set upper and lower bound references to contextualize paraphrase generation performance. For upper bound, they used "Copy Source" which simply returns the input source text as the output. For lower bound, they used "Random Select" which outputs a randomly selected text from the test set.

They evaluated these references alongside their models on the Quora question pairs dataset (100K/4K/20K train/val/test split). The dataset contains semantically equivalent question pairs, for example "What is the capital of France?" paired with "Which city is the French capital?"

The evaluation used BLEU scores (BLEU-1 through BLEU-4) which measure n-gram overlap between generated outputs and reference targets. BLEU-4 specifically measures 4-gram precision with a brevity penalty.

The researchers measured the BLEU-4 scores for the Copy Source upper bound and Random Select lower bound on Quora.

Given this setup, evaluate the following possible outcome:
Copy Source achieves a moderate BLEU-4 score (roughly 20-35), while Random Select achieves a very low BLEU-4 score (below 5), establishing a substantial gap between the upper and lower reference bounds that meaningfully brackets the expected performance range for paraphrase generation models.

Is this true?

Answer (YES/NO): YES